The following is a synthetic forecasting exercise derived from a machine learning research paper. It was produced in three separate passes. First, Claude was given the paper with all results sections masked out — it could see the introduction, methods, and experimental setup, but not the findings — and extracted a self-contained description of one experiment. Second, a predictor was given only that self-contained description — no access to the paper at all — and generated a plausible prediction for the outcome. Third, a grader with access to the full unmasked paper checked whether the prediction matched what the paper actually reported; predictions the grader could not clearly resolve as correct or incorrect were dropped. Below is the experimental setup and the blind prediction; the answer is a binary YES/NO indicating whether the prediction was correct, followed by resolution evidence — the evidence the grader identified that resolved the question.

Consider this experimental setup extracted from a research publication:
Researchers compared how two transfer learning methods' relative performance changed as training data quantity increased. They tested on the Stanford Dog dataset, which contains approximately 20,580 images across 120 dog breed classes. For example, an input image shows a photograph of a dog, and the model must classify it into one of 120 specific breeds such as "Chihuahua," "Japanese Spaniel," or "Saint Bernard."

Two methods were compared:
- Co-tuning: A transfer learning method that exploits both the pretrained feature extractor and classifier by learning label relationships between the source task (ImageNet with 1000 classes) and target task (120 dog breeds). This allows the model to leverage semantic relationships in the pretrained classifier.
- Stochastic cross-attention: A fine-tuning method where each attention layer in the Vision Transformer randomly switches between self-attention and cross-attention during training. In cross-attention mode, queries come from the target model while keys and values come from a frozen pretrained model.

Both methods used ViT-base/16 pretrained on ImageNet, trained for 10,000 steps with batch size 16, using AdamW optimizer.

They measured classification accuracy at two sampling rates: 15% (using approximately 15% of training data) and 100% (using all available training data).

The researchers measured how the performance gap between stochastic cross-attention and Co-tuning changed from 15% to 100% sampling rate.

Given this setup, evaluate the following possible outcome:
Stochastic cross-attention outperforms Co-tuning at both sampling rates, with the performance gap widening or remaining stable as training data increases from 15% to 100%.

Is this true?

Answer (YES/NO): NO